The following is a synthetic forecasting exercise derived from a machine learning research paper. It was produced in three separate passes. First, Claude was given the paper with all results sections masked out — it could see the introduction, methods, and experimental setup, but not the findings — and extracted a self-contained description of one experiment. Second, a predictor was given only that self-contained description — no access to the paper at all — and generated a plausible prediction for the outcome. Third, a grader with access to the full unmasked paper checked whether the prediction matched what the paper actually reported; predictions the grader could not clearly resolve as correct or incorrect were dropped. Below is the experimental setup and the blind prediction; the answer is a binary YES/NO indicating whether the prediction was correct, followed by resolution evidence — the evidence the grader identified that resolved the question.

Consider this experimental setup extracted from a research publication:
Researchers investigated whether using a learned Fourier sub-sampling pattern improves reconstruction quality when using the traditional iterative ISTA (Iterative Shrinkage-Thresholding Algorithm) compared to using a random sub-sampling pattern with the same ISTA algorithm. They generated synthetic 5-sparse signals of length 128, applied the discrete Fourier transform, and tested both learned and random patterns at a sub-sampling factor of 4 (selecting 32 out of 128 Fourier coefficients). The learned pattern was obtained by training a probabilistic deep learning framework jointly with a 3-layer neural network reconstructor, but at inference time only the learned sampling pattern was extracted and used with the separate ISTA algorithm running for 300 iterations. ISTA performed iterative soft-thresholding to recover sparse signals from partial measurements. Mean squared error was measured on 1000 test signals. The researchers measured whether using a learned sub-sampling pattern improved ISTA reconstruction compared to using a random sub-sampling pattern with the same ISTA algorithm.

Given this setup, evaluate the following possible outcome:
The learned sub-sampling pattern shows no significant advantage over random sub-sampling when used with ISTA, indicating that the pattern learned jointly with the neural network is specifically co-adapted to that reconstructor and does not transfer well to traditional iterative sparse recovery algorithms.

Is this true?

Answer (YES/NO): YES